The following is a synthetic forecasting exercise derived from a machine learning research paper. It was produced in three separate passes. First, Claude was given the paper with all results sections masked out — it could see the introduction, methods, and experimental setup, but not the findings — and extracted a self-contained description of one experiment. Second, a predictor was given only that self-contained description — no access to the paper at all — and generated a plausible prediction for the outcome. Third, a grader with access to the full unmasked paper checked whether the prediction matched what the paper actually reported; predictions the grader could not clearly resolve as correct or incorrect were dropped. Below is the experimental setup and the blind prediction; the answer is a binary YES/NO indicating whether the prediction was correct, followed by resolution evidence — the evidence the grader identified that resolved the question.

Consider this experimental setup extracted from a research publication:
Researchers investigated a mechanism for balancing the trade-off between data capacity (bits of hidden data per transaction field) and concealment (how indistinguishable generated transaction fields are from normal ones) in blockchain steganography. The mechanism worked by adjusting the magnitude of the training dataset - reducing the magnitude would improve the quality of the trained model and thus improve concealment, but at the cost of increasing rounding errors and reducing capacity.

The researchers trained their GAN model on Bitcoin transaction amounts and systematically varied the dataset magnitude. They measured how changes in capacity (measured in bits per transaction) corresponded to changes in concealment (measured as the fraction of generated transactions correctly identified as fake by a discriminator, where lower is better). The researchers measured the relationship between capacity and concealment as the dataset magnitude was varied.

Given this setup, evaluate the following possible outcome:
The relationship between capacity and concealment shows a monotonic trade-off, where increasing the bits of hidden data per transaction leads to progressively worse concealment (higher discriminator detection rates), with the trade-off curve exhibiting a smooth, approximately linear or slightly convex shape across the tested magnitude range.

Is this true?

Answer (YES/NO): NO